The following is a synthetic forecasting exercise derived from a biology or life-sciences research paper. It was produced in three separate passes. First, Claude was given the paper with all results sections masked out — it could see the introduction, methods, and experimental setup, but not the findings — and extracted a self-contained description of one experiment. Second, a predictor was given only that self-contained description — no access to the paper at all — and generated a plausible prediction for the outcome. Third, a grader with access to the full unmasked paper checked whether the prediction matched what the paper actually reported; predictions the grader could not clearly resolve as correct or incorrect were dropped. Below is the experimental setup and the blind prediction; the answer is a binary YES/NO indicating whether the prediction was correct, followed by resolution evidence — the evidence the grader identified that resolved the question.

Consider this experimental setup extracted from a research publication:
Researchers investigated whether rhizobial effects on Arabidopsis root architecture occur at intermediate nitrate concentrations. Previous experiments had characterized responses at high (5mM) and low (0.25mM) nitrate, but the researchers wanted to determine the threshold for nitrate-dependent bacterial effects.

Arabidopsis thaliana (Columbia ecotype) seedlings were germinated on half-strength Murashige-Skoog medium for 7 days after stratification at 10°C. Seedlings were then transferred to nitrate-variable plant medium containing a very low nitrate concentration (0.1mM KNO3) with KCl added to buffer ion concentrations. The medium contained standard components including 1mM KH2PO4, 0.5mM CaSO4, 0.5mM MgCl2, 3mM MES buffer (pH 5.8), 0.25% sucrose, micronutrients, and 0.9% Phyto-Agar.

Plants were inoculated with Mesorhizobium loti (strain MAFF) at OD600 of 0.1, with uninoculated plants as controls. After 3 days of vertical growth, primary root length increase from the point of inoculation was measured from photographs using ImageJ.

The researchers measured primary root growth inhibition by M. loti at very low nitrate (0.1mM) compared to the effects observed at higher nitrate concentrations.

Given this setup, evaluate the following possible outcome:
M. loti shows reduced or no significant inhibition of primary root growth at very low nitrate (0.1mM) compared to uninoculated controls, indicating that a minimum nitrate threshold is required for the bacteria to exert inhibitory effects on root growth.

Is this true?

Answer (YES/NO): NO